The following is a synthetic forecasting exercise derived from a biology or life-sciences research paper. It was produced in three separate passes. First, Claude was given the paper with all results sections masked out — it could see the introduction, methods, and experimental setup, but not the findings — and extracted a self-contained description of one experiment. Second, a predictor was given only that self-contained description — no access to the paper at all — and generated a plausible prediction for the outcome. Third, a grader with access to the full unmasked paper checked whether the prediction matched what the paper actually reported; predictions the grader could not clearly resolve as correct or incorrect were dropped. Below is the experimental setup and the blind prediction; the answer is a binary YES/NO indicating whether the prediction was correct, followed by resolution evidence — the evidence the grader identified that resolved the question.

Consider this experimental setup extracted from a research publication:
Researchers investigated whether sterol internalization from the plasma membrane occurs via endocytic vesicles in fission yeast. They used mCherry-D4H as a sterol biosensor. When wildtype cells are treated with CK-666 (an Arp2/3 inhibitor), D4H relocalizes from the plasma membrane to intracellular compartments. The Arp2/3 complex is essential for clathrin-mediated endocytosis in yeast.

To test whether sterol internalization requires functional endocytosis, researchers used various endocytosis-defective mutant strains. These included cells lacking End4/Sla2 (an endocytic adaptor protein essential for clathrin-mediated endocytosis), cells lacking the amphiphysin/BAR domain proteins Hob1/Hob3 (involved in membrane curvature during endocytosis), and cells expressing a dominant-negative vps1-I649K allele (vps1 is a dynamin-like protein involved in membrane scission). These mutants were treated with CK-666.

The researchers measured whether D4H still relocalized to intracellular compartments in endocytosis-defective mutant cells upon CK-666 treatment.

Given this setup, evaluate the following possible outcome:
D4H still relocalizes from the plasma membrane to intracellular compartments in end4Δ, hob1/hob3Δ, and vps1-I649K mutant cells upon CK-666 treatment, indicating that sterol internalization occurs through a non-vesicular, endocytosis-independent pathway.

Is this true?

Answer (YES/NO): NO